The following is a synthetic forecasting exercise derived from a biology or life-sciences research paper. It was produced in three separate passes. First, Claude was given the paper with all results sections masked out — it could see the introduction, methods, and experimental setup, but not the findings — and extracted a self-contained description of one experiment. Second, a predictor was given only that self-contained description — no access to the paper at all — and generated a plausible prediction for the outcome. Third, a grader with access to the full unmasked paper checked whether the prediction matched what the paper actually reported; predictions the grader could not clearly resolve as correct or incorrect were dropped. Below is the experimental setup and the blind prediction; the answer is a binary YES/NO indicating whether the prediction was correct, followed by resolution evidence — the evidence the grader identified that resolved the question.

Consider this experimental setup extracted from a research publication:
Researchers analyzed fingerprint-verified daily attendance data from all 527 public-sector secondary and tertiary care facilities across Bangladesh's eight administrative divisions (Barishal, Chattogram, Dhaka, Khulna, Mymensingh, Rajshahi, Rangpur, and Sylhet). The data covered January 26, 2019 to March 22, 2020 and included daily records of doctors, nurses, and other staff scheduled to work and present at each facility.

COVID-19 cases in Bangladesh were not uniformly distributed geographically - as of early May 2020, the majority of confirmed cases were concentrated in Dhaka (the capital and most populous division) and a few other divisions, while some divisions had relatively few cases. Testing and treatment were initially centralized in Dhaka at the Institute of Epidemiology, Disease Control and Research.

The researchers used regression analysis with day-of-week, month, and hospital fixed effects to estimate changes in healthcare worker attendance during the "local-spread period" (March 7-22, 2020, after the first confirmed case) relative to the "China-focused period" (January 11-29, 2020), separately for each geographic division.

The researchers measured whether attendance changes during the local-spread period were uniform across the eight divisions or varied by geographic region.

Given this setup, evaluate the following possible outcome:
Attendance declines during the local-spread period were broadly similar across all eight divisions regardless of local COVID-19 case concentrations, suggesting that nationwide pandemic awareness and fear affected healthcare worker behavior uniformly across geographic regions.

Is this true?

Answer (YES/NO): YES